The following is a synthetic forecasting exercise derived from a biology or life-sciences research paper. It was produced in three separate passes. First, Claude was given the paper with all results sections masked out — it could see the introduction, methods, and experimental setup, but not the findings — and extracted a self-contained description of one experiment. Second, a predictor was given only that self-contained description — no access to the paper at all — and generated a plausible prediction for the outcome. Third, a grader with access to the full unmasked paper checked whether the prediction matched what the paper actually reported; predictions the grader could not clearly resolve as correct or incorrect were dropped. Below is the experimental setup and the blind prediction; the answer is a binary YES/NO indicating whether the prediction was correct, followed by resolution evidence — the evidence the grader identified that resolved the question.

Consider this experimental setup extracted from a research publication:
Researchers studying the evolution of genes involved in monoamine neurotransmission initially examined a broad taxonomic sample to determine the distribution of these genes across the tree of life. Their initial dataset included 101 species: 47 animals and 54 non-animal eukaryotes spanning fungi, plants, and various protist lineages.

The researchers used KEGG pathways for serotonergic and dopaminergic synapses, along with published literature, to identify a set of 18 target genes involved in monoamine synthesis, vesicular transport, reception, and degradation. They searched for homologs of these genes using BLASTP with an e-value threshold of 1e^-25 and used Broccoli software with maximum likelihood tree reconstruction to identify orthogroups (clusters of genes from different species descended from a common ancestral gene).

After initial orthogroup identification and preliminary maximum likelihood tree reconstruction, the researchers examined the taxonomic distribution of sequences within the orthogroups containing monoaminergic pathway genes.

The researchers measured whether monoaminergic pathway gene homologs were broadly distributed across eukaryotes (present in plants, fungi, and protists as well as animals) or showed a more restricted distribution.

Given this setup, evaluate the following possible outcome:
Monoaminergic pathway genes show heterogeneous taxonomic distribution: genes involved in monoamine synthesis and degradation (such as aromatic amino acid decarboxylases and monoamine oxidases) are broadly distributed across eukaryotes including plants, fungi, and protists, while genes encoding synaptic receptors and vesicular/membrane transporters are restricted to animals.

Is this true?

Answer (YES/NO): NO